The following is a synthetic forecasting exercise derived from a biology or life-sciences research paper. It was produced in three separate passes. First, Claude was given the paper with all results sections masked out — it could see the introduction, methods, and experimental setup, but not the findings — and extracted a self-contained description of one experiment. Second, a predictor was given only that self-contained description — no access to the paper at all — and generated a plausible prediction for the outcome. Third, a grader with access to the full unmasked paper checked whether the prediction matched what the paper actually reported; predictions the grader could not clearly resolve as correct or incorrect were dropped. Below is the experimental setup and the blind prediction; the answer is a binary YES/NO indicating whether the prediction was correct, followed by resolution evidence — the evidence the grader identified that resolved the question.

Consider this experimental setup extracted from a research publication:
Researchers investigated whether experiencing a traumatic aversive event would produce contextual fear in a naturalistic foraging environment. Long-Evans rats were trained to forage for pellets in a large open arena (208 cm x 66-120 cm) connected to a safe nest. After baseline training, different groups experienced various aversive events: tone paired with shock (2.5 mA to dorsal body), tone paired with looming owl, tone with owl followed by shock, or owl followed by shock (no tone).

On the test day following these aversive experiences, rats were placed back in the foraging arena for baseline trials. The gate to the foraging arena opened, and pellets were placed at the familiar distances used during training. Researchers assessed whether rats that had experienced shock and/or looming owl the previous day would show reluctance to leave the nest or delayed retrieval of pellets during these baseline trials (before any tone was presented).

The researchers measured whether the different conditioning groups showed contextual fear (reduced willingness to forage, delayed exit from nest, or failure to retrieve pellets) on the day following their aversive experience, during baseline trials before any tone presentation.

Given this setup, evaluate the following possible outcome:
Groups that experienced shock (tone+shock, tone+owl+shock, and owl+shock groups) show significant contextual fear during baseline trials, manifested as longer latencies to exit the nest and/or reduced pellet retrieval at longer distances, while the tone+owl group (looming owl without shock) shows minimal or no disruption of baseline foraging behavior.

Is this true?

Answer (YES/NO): NO